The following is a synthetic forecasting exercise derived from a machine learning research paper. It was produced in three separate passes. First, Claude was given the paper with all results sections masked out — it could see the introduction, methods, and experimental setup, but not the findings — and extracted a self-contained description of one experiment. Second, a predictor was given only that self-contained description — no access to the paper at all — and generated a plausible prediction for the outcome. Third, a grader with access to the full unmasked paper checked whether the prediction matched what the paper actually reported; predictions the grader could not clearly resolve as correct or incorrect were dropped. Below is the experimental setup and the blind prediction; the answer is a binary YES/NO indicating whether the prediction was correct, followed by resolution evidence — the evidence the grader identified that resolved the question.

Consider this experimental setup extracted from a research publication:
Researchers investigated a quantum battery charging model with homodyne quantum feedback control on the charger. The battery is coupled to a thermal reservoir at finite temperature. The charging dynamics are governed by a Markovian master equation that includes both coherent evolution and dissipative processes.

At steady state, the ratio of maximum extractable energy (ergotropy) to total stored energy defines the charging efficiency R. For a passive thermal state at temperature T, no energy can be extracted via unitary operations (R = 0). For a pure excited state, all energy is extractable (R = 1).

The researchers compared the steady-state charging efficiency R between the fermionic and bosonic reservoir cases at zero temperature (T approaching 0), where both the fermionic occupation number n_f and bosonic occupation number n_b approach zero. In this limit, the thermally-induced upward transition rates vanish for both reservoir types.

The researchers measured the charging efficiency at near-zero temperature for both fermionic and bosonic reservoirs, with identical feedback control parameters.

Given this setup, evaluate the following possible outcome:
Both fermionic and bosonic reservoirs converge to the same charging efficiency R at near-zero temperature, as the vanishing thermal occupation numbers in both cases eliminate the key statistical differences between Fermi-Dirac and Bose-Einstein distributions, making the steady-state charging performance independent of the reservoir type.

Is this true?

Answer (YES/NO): YES